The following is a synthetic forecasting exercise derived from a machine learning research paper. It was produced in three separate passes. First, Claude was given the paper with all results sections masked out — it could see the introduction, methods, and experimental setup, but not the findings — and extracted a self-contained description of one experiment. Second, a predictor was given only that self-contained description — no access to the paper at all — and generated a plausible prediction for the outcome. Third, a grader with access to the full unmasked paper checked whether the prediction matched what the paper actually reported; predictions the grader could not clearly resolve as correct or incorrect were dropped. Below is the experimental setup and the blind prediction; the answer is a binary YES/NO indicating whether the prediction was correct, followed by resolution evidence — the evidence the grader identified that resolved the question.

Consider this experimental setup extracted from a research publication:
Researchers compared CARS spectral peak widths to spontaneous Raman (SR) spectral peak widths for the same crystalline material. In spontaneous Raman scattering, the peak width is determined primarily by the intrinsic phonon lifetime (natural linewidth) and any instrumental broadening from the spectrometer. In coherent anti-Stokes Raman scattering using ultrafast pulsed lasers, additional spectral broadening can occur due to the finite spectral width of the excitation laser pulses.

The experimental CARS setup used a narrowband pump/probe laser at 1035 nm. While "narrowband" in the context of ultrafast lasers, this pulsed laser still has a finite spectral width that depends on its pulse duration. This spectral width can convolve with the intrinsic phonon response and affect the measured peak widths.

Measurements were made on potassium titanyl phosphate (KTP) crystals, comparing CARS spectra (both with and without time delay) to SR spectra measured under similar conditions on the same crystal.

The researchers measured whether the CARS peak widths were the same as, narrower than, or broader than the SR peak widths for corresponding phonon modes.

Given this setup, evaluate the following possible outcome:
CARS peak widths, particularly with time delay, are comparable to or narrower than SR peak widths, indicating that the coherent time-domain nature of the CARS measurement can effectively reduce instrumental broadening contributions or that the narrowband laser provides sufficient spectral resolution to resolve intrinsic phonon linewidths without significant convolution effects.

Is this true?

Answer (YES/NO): NO